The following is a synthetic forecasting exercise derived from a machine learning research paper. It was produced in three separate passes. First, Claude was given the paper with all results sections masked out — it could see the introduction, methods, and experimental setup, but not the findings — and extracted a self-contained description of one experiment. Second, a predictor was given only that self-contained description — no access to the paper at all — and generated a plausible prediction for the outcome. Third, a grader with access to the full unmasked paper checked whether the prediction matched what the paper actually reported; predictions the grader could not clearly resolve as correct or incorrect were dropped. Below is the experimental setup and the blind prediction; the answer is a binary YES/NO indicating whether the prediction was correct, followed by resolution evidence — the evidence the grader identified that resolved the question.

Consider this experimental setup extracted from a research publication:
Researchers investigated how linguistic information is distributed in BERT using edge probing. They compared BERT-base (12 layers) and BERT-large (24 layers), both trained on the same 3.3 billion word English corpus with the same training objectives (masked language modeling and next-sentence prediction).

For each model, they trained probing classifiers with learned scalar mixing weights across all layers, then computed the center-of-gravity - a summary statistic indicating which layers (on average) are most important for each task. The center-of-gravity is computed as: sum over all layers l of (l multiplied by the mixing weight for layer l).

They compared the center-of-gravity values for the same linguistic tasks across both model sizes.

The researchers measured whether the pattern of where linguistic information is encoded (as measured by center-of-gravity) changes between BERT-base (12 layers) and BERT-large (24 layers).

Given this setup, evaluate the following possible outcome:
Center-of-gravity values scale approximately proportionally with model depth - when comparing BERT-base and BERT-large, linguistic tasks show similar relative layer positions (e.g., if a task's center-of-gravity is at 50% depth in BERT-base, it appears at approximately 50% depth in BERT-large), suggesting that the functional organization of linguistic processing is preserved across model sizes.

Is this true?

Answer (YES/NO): YES